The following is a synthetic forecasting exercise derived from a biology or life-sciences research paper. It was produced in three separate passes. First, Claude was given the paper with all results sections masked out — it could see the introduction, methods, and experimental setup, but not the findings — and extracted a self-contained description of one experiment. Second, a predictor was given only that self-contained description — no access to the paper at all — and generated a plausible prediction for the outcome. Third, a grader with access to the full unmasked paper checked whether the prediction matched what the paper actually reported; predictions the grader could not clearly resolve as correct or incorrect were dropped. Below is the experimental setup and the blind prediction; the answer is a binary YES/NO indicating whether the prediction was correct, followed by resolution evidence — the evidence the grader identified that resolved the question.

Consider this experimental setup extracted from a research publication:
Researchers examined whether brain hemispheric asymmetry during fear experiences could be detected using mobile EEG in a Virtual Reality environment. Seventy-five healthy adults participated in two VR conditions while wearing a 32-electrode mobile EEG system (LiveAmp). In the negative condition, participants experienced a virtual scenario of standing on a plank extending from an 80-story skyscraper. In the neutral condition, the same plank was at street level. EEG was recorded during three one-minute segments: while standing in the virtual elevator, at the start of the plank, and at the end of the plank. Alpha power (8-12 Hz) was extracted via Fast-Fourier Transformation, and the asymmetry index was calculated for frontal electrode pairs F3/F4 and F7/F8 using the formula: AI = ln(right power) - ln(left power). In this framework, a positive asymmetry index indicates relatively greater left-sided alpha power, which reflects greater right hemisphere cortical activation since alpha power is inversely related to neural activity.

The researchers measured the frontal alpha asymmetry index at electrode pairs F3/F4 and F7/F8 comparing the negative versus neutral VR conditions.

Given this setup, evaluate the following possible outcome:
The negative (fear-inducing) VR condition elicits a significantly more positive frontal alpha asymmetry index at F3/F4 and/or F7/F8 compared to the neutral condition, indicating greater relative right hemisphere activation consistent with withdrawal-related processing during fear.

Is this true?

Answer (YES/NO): NO